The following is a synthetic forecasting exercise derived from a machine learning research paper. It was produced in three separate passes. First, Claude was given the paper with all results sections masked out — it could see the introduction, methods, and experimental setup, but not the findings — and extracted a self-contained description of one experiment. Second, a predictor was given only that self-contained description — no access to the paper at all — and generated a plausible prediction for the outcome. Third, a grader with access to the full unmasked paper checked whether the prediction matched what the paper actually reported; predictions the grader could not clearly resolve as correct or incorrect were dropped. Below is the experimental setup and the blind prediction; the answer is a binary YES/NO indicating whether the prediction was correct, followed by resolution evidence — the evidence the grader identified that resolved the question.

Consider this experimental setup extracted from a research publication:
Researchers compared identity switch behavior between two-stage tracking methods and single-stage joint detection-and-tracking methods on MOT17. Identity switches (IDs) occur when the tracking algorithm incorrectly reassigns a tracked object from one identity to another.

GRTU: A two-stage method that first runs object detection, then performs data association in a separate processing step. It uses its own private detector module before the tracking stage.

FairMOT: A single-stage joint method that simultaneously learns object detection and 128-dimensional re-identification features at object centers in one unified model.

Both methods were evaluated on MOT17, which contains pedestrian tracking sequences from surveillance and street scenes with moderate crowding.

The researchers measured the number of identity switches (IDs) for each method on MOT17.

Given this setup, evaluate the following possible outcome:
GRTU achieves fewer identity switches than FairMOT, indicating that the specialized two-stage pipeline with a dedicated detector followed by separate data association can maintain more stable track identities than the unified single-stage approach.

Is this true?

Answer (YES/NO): YES